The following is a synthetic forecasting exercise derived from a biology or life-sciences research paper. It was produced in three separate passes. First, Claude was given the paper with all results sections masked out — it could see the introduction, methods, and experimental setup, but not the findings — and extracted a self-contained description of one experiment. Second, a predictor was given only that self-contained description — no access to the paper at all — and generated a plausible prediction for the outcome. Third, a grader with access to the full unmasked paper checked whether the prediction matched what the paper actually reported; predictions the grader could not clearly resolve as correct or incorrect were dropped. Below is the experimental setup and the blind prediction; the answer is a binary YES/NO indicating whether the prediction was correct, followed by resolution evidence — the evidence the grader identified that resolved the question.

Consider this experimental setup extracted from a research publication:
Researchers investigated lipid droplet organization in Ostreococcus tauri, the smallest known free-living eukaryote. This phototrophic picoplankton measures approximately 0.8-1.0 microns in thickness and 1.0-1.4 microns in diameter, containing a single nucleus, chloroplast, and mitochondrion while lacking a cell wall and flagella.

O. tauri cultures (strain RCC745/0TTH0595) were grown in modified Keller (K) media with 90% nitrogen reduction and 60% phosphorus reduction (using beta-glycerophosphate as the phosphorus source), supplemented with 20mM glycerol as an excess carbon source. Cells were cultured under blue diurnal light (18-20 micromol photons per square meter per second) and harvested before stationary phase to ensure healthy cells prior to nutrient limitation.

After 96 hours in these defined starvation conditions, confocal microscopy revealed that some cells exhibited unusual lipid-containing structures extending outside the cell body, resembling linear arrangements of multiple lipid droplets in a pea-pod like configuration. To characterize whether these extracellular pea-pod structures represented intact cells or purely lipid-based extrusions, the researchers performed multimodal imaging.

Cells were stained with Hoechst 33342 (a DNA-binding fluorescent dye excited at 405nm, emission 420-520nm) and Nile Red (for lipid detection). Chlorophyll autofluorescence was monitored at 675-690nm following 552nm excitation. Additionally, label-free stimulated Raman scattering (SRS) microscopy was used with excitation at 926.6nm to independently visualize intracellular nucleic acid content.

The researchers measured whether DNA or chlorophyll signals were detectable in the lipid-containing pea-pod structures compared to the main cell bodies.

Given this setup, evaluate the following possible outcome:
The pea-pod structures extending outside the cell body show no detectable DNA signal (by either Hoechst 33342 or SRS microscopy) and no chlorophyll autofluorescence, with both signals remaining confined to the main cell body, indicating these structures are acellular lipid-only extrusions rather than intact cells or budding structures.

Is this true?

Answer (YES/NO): YES